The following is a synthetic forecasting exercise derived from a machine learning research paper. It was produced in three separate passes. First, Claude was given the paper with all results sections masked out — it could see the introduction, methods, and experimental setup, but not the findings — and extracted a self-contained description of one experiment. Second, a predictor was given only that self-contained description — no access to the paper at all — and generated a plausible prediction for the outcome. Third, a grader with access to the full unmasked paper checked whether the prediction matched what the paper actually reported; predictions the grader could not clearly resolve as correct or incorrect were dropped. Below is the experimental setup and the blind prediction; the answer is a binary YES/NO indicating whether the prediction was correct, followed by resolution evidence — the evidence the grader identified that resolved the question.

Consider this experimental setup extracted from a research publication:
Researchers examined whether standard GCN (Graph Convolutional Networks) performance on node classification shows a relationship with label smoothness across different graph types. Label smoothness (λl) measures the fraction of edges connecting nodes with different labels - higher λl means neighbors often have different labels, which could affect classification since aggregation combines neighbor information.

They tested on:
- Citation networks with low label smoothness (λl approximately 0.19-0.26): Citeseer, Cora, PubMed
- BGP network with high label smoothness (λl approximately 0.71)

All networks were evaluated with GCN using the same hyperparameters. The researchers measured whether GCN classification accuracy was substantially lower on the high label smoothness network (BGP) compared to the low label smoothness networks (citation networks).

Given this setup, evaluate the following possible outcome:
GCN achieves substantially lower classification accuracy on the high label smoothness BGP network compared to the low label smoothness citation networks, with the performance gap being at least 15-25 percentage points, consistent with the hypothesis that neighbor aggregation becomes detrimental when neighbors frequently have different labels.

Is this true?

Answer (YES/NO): YES